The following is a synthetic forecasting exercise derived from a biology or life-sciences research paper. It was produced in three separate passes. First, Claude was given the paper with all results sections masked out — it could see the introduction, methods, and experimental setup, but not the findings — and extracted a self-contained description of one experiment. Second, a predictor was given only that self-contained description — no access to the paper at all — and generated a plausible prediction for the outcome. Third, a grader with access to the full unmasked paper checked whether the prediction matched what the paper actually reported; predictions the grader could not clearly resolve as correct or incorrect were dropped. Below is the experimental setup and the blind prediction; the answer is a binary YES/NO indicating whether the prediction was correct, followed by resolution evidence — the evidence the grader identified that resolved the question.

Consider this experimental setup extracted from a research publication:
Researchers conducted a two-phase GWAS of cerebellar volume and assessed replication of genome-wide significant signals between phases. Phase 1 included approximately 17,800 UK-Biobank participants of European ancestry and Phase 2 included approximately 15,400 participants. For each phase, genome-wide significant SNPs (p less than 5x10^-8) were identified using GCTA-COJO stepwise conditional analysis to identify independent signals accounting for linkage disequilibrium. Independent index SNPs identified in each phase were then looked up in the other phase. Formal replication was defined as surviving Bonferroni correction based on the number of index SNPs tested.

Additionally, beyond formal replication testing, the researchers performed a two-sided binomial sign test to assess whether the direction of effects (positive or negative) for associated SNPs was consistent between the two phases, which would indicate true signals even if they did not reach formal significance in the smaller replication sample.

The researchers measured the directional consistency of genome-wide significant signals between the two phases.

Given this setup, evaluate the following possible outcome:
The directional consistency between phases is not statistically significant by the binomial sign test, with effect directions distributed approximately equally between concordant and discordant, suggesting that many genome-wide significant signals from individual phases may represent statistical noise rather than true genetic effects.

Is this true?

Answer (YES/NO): NO